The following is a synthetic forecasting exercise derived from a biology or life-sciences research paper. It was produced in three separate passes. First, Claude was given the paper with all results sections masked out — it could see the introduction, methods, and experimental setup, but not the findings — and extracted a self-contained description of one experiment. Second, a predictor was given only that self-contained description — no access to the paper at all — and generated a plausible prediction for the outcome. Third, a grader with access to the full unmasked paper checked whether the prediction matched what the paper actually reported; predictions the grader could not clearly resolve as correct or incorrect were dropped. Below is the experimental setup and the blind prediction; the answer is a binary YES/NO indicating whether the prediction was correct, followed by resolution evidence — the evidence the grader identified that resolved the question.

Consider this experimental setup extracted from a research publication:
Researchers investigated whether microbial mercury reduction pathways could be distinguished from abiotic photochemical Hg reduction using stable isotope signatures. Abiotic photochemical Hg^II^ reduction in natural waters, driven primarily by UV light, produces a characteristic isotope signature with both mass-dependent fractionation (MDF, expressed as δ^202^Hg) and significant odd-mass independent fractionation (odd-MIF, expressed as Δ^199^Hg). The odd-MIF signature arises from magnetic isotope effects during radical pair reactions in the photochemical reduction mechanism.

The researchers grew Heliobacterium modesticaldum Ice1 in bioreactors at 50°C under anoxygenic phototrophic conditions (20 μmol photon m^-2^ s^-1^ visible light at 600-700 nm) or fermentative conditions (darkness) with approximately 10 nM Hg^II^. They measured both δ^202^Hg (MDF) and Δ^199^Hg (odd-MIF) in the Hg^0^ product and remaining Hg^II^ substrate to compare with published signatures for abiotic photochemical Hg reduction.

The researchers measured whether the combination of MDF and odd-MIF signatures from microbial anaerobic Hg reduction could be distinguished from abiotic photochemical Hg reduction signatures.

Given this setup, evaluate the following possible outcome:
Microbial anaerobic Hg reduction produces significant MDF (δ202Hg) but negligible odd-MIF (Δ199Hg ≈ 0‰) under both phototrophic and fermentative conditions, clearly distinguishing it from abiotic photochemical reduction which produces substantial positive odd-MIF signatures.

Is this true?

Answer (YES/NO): YES